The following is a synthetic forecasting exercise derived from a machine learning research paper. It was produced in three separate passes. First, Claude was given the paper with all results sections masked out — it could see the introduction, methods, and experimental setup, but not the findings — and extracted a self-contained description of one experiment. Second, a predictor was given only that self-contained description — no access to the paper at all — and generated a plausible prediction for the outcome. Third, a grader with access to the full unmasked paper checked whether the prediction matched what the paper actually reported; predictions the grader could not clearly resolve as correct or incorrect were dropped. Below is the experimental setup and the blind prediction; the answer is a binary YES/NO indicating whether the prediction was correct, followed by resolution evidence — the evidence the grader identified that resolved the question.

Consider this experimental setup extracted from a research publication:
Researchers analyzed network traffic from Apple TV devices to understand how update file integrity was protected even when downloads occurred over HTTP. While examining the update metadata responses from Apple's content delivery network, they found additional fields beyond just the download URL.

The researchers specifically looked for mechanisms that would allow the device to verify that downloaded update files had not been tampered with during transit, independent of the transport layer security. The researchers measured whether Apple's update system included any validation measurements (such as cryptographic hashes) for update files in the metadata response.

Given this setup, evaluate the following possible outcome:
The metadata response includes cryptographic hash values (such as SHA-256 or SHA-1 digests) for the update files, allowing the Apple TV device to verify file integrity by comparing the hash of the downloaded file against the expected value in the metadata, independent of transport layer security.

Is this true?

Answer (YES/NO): YES